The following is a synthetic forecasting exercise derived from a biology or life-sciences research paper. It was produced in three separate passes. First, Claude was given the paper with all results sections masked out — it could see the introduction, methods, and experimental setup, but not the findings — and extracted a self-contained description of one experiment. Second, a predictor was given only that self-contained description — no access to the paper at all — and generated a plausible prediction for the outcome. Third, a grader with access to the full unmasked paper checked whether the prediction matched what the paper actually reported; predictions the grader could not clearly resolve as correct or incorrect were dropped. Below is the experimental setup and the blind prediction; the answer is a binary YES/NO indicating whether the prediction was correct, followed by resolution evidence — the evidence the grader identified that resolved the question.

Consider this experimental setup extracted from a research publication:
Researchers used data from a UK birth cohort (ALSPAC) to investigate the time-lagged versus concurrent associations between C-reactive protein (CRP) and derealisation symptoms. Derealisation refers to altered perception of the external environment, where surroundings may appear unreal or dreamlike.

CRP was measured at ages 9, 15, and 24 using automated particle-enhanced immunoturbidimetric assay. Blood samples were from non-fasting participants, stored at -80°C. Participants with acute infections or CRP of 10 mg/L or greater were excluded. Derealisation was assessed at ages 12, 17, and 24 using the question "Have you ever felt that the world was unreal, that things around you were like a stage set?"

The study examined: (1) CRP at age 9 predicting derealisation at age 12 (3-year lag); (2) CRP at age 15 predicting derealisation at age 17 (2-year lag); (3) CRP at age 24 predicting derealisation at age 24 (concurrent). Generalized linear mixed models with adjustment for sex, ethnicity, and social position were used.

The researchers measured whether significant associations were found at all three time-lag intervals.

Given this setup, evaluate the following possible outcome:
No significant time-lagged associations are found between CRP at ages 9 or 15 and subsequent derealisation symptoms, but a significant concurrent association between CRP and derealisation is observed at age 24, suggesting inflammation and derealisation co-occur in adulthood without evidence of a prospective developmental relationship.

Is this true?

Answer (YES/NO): NO